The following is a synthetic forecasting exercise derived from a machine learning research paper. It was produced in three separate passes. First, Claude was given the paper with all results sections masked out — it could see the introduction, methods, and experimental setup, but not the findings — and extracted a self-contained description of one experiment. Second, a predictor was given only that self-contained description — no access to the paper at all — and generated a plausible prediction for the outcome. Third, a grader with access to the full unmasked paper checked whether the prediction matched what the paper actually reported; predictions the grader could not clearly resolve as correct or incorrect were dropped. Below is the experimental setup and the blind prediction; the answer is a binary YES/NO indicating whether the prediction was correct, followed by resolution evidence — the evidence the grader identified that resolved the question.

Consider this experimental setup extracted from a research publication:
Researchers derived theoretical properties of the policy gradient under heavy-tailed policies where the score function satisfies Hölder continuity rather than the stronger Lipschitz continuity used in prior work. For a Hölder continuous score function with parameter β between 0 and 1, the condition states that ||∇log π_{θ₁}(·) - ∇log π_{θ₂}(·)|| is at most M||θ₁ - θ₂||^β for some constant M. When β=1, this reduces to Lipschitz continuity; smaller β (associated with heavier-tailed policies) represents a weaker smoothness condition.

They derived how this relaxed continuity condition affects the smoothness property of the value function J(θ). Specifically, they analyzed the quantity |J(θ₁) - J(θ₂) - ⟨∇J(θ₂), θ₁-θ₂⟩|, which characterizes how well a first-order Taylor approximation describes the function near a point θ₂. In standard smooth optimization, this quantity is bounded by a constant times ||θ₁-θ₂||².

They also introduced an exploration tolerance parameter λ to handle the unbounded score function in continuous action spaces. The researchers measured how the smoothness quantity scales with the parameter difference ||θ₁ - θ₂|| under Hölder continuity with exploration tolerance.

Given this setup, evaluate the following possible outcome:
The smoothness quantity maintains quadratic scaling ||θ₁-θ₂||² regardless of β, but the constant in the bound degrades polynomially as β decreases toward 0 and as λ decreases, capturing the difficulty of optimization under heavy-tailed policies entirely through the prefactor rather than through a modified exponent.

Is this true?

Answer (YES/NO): NO